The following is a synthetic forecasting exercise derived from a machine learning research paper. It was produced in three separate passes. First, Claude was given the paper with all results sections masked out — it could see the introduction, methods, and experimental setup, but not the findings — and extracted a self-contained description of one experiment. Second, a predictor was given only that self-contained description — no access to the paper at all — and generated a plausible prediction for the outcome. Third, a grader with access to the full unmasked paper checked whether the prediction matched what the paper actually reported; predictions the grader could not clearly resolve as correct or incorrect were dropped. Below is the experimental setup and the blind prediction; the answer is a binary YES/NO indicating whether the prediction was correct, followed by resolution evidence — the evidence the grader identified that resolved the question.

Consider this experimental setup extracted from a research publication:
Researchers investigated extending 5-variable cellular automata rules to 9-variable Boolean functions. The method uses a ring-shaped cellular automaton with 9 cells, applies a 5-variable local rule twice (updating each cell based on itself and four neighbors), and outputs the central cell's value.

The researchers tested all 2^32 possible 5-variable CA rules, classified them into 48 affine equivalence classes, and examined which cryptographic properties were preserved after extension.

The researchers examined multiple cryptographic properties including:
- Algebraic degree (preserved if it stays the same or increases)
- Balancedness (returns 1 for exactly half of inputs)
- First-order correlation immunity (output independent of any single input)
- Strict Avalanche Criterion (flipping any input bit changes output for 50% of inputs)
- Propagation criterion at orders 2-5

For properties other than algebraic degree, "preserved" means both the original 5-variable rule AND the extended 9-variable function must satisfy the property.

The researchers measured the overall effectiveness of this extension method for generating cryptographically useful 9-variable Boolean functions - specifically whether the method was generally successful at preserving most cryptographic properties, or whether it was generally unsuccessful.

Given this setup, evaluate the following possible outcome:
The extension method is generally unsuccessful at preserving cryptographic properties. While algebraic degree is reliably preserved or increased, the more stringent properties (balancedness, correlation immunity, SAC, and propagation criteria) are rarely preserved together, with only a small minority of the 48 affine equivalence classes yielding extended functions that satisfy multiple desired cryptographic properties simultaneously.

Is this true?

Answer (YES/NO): YES